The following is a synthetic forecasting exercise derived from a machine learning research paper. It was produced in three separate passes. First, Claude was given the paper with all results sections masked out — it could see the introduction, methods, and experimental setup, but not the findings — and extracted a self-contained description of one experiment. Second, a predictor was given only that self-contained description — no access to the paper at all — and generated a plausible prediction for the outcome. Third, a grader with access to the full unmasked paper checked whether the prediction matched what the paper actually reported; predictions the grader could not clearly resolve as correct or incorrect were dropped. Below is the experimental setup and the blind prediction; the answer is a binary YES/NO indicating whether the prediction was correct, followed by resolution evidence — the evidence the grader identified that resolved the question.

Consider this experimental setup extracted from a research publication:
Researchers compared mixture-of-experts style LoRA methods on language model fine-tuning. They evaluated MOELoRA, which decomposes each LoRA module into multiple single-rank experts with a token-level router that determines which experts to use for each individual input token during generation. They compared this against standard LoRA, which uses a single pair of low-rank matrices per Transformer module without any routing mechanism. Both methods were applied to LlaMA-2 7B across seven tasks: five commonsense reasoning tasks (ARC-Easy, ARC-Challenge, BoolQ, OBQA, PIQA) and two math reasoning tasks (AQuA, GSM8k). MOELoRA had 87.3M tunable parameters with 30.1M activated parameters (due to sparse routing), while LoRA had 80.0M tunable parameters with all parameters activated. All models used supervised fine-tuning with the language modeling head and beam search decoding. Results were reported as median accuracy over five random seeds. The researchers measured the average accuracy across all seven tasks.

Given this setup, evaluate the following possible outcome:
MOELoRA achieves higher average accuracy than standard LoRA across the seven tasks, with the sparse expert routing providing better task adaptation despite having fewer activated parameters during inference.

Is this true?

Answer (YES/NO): YES